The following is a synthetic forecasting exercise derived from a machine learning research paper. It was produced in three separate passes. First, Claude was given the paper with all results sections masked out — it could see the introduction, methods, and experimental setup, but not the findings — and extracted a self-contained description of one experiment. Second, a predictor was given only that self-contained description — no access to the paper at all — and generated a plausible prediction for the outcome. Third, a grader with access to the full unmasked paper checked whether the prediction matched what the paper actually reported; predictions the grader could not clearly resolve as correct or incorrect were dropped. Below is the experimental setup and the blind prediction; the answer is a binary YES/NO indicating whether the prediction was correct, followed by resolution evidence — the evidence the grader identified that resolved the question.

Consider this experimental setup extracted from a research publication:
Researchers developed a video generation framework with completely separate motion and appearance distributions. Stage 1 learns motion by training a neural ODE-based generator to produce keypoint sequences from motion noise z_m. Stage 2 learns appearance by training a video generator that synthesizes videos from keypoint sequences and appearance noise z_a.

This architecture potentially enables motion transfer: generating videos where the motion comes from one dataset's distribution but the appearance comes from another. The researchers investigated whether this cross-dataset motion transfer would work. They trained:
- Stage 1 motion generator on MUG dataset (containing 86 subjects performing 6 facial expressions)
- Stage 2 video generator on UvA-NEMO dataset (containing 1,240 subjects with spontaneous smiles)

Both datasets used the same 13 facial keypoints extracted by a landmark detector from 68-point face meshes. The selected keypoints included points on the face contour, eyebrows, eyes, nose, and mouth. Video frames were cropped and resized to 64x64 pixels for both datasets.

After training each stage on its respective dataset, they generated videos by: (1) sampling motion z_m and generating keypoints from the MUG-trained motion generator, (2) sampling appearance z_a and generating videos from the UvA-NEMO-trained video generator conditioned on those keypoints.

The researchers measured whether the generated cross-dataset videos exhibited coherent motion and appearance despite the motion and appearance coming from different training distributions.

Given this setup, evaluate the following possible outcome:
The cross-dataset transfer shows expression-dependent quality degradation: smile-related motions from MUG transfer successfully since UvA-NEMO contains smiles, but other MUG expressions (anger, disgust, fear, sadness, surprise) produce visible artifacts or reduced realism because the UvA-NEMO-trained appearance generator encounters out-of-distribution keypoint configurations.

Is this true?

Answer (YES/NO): NO